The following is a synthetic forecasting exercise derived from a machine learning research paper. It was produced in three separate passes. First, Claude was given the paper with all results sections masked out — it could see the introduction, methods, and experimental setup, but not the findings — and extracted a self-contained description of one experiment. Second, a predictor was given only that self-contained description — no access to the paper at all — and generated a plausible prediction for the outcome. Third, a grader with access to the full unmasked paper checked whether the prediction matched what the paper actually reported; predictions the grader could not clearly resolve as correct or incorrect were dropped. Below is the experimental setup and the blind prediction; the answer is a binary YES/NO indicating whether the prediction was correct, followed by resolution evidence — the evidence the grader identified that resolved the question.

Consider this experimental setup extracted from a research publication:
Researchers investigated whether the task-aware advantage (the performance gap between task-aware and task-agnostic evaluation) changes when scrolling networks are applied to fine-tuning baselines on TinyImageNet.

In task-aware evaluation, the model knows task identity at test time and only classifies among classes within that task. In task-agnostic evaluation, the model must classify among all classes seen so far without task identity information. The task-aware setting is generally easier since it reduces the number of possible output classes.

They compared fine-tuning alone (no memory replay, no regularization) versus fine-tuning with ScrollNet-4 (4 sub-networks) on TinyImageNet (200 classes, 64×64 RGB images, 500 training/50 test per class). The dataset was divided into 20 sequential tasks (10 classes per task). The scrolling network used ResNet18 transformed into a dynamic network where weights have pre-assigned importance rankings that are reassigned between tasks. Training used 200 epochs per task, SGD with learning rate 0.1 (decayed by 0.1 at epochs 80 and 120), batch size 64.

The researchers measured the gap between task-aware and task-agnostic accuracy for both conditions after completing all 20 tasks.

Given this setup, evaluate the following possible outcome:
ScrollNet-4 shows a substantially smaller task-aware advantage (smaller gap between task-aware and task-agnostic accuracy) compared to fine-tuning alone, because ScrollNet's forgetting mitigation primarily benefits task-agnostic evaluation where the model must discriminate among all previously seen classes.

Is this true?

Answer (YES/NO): NO